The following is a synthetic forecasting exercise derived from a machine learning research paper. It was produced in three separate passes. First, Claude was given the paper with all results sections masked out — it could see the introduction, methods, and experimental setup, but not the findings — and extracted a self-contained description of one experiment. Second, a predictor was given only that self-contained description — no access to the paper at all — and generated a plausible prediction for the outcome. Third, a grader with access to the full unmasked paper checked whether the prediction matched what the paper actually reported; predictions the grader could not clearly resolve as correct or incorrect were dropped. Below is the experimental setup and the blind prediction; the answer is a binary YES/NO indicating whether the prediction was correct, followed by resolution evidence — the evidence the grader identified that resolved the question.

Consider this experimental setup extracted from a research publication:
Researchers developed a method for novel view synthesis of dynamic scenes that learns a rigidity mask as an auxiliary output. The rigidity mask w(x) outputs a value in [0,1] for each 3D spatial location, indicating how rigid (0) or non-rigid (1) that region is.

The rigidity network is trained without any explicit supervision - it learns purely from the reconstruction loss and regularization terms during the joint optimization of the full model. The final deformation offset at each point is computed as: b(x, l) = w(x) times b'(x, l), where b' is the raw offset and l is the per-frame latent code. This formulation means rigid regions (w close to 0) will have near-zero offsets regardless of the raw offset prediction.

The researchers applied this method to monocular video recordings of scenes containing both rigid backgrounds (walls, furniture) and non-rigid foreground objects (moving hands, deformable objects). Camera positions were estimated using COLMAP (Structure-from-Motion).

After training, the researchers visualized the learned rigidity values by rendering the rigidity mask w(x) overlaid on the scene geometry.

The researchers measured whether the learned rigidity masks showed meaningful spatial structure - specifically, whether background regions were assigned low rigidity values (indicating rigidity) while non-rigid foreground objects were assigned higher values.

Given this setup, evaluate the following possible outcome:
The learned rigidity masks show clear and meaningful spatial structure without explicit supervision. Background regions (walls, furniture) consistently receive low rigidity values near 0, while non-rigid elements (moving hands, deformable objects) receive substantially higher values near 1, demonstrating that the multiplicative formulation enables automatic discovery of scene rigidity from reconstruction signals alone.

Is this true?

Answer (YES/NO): YES